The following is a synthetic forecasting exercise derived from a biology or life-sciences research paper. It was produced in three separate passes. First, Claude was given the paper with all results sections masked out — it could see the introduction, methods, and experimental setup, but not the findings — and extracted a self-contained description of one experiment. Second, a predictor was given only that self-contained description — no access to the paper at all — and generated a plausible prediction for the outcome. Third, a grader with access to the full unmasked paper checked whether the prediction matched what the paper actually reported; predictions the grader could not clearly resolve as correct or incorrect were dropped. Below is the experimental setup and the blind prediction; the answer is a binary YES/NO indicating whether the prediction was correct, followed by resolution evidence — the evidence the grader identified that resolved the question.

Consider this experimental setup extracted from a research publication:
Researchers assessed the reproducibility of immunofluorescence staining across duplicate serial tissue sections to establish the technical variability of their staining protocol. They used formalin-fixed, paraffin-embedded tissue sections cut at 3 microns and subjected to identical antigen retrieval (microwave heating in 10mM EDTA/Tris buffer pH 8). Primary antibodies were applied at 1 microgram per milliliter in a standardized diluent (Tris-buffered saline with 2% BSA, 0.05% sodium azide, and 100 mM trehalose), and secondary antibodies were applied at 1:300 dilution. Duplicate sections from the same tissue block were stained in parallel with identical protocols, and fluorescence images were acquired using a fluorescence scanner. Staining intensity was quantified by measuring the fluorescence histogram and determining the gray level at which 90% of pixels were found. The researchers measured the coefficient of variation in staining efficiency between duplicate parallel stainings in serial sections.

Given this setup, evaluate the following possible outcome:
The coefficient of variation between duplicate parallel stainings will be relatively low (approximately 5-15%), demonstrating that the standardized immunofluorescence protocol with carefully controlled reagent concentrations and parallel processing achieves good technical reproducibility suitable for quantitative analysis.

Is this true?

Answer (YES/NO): NO